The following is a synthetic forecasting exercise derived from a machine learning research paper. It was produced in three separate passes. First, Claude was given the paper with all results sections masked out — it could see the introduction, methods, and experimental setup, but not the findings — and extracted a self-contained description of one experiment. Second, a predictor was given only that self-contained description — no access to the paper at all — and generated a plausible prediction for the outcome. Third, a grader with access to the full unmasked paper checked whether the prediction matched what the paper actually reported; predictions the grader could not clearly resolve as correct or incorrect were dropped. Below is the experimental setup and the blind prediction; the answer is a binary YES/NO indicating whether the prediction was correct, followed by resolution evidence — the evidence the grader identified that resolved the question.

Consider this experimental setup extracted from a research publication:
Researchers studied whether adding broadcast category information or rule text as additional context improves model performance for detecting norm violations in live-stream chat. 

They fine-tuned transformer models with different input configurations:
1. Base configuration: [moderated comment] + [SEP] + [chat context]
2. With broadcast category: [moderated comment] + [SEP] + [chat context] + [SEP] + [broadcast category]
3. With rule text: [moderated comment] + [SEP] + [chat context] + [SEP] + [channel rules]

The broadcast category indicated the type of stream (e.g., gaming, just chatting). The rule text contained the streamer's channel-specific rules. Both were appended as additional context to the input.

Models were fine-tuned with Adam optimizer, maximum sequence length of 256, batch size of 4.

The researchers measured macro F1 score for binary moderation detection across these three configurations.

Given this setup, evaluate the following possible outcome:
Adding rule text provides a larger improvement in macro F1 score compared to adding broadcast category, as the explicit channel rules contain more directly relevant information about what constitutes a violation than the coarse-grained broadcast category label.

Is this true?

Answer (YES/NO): NO